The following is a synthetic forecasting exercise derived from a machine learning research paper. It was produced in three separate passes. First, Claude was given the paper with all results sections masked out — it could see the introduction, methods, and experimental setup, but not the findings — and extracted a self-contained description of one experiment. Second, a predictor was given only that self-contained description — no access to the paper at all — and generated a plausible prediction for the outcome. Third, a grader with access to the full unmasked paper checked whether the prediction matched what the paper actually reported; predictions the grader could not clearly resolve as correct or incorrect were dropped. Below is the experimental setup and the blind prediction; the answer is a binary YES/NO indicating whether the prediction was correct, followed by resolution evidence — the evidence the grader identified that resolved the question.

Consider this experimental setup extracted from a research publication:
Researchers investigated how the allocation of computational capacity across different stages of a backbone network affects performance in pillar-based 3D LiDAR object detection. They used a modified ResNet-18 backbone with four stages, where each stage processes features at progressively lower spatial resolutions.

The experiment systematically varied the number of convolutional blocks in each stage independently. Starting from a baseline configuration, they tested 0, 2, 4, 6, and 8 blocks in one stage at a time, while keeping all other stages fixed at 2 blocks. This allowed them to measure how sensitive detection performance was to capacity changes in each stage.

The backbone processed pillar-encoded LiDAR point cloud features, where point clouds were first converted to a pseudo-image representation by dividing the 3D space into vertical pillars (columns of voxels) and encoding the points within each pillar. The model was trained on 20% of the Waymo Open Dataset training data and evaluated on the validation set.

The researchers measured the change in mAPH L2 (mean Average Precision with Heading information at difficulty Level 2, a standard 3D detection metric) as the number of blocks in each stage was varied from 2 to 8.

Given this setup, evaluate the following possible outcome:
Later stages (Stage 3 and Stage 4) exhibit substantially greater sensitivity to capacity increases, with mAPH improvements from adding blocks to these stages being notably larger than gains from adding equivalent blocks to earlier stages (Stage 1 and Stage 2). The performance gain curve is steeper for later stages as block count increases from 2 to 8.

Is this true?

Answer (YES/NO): NO